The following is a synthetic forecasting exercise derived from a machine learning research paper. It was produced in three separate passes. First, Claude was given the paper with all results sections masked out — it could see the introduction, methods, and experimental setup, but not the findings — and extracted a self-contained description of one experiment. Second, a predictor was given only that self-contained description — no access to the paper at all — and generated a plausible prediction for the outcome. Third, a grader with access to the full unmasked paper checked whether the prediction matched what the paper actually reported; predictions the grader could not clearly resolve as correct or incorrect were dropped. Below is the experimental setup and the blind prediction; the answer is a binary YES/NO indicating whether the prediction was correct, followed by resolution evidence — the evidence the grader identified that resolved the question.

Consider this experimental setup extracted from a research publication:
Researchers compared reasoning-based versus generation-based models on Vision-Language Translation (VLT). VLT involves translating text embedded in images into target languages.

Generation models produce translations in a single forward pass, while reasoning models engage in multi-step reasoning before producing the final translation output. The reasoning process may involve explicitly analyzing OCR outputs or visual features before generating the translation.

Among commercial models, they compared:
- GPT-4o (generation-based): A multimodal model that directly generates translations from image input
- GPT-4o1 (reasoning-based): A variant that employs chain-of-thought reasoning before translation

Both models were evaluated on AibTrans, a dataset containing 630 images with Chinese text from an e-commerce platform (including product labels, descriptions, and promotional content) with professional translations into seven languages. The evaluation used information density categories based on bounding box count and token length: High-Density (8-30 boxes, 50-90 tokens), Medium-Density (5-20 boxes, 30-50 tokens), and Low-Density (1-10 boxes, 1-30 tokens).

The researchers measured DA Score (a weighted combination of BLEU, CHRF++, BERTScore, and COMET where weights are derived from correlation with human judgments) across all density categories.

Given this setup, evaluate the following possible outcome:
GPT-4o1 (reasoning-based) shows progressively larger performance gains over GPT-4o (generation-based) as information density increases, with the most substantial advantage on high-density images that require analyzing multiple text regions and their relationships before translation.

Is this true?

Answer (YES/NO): NO